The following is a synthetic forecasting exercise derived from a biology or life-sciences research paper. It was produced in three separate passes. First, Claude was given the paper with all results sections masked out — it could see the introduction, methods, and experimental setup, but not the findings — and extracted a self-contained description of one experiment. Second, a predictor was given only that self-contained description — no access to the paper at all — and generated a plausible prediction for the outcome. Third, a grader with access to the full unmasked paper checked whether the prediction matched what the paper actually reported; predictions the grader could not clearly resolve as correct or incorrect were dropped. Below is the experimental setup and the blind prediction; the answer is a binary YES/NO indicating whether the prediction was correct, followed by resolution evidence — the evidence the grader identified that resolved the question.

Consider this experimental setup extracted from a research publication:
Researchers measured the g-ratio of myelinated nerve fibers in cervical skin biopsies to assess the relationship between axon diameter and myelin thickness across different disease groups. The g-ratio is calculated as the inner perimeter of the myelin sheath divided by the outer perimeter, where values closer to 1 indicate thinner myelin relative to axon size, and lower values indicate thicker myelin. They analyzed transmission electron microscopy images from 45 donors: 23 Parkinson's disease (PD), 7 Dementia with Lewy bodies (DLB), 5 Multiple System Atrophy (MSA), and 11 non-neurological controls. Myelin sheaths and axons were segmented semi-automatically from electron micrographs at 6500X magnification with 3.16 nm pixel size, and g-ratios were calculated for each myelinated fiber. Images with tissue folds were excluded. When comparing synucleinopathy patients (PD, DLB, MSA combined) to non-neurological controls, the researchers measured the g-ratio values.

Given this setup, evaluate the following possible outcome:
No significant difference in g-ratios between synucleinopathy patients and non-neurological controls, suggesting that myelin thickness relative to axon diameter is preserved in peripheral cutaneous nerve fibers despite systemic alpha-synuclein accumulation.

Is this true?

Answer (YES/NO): NO